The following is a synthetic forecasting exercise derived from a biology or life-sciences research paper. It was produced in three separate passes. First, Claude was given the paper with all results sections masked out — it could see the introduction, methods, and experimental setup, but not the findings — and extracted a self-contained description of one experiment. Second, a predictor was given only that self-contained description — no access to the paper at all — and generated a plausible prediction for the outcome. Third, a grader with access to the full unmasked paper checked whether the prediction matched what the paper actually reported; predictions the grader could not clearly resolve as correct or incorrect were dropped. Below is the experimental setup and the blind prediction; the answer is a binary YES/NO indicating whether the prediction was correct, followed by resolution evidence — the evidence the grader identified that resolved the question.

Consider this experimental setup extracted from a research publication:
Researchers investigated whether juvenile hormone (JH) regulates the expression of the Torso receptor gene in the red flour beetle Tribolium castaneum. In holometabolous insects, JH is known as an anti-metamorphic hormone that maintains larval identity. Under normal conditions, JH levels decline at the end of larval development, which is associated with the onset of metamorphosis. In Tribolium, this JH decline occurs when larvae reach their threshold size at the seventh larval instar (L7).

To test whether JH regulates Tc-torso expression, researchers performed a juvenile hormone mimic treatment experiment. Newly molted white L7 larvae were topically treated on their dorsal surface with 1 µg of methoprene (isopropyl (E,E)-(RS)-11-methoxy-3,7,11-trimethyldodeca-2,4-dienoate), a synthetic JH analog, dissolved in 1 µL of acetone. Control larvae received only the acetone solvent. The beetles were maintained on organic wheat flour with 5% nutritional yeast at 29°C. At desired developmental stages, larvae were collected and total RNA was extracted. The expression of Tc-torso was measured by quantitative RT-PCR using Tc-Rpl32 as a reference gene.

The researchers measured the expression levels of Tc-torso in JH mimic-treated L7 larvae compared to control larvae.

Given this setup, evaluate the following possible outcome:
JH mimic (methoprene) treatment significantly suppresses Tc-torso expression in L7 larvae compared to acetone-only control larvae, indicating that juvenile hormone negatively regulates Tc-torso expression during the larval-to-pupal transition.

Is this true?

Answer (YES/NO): YES